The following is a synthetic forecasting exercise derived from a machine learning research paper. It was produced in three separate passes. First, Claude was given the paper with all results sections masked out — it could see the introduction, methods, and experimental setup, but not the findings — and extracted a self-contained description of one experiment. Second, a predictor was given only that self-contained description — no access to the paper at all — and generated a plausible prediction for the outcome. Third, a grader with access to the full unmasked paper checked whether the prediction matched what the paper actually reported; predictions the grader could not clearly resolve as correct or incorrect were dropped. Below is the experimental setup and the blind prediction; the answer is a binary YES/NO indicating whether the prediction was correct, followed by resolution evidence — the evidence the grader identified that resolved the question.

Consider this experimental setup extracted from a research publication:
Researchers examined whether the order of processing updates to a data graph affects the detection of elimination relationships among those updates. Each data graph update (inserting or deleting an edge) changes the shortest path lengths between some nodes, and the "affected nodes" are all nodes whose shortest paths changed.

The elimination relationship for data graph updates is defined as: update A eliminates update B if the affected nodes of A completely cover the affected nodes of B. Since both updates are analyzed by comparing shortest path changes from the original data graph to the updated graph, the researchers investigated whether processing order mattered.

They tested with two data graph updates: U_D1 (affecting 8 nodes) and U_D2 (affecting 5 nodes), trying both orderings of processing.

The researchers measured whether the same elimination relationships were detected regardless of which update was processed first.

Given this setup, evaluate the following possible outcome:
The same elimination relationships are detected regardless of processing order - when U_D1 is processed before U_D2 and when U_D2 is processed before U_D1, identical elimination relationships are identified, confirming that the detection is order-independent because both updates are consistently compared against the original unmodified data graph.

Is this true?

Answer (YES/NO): YES